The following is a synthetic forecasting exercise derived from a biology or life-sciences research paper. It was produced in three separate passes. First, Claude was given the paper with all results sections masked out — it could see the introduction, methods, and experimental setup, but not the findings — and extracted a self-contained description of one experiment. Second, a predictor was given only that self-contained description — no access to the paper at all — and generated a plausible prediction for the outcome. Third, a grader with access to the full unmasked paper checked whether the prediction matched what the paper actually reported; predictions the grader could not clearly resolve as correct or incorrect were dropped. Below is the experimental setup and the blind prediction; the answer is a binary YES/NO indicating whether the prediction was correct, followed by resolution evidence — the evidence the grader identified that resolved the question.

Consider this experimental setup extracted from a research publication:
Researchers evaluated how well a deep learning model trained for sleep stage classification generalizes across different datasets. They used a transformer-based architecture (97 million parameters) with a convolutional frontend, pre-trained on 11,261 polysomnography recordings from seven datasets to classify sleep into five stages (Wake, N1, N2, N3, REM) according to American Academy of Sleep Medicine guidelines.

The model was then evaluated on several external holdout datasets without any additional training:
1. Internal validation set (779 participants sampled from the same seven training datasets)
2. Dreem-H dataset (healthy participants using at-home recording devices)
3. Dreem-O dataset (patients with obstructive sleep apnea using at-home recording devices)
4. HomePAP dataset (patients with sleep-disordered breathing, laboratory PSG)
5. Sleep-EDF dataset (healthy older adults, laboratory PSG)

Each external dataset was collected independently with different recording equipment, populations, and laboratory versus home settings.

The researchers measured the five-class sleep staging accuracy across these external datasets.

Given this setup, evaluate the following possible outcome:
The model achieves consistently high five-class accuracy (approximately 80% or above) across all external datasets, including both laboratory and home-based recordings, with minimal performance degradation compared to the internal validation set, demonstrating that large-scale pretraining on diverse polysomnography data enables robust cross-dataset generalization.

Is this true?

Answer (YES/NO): NO